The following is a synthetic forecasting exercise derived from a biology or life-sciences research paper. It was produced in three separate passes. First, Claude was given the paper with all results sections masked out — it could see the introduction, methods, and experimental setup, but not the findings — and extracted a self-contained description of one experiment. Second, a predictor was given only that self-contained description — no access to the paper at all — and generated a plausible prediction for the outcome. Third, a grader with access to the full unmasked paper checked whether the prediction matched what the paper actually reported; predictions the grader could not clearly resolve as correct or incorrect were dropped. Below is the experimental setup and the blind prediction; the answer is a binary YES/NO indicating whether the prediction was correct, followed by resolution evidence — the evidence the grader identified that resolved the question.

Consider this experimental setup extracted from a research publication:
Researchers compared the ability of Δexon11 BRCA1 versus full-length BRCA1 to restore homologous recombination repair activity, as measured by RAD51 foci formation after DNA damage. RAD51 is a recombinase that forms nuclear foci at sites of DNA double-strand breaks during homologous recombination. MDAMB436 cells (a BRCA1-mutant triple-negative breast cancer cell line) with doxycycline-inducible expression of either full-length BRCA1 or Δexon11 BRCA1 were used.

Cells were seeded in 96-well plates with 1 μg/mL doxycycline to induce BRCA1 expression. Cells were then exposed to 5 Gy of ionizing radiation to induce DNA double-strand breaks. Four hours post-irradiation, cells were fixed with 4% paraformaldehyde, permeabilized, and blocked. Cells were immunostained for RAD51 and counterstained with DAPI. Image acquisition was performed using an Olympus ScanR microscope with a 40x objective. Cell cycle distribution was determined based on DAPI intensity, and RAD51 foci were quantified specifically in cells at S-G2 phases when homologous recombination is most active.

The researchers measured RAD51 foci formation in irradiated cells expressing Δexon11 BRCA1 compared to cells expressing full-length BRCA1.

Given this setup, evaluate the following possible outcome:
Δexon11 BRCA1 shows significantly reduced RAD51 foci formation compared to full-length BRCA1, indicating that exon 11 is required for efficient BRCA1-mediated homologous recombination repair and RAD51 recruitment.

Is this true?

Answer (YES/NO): YES